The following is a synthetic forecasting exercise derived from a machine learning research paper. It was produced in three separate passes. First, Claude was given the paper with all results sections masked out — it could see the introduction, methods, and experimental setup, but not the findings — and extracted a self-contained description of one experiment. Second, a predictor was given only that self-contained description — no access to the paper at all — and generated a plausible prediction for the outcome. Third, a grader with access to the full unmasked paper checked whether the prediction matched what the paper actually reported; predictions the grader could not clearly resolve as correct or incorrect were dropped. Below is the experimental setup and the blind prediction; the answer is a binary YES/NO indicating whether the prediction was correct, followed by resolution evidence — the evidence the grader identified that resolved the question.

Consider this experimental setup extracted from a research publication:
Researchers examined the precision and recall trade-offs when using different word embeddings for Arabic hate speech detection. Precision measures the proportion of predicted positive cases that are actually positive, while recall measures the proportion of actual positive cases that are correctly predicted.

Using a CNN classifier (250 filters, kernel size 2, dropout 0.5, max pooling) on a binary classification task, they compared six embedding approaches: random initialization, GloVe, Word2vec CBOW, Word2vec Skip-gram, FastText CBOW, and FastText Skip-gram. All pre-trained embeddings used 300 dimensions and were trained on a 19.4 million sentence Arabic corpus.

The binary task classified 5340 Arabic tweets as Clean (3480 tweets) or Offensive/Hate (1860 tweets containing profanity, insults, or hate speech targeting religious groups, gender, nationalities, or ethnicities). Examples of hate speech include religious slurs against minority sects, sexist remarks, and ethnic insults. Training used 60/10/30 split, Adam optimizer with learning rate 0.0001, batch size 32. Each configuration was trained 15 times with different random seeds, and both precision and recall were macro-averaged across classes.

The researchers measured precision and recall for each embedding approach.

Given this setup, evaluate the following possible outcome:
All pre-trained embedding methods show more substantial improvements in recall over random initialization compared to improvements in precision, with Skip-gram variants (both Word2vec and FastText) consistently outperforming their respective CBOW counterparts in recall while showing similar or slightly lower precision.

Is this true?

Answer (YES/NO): NO